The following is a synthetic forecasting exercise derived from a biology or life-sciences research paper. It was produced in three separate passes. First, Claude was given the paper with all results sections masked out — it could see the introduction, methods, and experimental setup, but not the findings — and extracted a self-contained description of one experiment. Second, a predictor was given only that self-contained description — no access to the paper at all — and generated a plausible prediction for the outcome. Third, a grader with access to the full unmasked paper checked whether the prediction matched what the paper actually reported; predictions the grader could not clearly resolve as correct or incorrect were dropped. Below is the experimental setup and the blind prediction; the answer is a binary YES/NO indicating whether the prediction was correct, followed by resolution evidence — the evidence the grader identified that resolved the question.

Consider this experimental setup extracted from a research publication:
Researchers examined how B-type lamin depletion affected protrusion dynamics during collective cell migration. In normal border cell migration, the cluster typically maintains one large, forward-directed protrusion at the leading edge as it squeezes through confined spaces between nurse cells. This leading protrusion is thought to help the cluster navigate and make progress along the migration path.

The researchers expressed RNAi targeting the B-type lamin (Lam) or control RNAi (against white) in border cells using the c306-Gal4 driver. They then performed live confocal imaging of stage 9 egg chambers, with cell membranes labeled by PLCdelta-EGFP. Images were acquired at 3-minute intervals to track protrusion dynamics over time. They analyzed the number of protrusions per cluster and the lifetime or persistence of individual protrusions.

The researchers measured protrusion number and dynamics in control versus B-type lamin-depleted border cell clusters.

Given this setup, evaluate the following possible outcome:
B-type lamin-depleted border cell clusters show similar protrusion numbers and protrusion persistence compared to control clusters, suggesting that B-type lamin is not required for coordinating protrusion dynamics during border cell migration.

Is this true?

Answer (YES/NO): NO